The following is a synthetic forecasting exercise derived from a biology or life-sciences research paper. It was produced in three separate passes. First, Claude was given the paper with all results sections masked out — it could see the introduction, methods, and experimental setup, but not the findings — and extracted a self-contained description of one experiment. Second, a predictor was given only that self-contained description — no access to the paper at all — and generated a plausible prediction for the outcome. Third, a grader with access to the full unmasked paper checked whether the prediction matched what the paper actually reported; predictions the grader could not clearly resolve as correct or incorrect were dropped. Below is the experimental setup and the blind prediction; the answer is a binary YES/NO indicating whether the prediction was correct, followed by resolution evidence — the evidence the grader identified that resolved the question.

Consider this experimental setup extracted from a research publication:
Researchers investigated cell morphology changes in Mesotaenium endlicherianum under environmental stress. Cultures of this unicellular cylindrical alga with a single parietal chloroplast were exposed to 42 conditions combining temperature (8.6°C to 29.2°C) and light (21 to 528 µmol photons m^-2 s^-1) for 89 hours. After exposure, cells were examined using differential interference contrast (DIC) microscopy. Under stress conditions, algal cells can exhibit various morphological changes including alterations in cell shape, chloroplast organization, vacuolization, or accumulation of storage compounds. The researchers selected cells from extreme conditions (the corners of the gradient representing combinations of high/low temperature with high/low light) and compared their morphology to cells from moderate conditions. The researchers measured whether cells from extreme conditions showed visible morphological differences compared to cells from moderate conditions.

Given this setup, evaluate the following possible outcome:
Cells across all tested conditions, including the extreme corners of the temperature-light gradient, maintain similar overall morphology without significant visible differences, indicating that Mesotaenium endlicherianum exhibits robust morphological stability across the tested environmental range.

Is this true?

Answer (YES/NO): NO